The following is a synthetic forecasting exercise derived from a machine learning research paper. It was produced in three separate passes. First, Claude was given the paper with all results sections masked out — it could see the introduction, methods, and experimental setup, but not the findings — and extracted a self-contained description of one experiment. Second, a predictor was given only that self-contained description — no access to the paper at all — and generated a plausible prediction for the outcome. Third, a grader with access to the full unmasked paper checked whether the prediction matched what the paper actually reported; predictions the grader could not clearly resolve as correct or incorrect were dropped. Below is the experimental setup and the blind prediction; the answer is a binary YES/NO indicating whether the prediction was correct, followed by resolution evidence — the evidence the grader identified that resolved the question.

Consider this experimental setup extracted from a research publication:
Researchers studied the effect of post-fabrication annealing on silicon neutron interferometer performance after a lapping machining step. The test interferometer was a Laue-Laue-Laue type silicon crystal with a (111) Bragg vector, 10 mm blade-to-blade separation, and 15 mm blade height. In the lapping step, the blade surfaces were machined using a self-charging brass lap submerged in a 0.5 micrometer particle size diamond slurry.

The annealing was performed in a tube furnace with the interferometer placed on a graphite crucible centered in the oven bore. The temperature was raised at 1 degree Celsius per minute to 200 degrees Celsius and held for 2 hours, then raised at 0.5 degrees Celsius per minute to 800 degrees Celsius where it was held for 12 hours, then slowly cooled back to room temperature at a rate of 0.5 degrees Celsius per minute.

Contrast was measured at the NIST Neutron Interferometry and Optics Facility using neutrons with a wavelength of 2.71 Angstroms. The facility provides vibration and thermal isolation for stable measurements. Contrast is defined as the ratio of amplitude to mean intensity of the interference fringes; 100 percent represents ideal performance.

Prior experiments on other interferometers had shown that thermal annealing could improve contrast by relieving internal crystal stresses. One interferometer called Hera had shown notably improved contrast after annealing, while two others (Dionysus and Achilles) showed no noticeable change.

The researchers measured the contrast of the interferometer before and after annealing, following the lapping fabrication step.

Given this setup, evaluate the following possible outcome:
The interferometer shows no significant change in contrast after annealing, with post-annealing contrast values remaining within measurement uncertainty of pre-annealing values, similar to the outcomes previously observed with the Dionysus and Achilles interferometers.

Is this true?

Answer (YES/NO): NO